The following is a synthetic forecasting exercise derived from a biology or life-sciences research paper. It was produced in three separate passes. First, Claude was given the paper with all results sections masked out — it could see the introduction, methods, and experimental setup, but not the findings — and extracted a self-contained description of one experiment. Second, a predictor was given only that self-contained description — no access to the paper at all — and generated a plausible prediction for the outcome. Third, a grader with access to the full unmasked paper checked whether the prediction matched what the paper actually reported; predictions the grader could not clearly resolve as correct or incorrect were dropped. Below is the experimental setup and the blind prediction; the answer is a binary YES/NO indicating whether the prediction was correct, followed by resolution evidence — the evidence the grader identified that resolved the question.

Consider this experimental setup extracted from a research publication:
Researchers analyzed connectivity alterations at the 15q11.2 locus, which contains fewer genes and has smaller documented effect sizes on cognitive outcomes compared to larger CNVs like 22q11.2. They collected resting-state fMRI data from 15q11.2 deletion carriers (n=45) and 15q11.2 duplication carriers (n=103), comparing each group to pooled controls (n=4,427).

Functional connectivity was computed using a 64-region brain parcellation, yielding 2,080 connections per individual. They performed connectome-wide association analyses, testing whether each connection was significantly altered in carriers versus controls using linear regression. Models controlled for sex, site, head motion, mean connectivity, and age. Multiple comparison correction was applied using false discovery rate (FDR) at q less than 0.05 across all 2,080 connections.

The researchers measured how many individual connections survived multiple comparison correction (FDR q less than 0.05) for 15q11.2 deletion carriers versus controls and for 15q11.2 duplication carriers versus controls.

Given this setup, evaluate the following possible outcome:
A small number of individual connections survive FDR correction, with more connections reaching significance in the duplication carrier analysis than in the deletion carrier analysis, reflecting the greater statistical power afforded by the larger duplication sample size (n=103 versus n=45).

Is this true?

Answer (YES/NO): YES